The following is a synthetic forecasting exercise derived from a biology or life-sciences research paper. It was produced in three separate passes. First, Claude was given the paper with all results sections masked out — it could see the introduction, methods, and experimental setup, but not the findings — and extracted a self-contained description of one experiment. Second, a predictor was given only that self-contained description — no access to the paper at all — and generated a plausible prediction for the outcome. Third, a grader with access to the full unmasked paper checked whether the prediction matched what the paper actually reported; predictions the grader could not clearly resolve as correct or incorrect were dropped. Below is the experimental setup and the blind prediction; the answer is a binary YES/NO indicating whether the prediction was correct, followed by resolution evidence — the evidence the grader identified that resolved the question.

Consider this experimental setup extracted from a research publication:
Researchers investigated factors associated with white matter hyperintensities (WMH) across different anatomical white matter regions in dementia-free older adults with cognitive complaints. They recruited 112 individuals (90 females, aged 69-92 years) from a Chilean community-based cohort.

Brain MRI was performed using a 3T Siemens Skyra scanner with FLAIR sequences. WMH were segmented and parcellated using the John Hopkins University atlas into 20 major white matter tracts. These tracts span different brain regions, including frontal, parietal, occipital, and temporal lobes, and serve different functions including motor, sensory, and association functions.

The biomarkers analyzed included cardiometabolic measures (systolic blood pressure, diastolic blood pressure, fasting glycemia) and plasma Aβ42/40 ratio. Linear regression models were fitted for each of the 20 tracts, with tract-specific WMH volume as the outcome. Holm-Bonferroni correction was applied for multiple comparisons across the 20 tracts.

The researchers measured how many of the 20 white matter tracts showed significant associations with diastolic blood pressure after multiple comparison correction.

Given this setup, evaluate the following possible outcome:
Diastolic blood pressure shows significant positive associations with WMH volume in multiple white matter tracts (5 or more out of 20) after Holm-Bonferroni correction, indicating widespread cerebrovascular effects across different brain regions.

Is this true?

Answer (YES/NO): NO